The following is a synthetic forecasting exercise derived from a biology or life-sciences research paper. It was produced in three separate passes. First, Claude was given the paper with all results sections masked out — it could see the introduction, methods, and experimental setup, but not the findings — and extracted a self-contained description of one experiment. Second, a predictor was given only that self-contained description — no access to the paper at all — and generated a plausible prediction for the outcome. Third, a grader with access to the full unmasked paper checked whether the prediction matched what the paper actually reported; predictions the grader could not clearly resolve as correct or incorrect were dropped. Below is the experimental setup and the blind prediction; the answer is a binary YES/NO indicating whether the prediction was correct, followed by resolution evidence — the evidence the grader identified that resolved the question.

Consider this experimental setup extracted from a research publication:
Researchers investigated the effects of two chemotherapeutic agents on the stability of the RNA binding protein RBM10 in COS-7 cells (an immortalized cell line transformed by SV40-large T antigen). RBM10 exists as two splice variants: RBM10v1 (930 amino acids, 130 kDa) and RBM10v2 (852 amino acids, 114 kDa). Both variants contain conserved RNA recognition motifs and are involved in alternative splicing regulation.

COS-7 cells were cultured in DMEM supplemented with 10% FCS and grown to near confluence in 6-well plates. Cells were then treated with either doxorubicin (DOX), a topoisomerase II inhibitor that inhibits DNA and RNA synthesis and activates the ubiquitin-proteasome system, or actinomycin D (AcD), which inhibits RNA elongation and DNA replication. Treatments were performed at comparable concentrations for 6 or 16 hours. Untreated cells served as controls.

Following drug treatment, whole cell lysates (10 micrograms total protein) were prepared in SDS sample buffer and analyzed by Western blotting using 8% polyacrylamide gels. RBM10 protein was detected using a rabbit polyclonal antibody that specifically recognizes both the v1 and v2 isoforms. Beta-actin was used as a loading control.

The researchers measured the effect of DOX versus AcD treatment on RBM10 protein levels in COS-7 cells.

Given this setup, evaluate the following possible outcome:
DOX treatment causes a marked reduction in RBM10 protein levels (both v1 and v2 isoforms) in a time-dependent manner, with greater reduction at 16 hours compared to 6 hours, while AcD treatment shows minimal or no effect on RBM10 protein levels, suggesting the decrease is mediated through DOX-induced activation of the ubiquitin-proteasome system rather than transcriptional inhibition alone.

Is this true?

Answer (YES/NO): NO